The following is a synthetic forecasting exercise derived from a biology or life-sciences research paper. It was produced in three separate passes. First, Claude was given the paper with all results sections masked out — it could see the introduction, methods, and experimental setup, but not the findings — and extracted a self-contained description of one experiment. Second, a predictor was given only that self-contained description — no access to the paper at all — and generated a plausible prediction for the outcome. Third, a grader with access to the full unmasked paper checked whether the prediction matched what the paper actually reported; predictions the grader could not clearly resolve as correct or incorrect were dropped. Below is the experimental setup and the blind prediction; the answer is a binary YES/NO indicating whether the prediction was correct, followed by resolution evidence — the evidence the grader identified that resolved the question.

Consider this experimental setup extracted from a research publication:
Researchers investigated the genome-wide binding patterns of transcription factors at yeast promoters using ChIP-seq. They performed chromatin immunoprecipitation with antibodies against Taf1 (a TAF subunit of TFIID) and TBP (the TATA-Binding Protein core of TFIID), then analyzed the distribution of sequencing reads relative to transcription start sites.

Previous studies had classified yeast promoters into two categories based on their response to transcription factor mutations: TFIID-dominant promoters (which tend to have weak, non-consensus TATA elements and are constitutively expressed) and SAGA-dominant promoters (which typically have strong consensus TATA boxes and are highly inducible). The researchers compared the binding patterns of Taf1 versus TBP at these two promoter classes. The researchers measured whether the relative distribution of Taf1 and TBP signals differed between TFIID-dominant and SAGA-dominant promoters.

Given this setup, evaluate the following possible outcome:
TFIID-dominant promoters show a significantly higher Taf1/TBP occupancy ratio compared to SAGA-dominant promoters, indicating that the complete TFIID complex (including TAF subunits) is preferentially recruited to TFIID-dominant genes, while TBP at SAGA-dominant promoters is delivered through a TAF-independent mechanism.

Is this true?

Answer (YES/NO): YES